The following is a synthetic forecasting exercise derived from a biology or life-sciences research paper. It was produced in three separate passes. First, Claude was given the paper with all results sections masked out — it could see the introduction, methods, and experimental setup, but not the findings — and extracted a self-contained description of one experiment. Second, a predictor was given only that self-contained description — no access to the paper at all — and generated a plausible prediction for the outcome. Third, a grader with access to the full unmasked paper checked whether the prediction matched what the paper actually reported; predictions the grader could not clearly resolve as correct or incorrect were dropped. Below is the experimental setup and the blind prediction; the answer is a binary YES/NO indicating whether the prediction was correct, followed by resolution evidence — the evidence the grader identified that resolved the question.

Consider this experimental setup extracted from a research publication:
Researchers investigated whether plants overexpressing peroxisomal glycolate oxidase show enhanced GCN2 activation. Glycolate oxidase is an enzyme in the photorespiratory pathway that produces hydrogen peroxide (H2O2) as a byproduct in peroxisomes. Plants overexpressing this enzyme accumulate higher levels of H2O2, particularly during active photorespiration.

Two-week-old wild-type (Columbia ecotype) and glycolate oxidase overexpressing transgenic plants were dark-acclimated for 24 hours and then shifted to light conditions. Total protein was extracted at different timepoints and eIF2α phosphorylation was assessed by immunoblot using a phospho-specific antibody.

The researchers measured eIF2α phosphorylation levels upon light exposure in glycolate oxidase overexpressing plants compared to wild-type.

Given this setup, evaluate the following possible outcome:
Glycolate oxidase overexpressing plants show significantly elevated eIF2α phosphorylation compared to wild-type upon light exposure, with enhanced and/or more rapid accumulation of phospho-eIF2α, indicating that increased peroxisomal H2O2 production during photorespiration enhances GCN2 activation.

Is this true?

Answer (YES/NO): NO